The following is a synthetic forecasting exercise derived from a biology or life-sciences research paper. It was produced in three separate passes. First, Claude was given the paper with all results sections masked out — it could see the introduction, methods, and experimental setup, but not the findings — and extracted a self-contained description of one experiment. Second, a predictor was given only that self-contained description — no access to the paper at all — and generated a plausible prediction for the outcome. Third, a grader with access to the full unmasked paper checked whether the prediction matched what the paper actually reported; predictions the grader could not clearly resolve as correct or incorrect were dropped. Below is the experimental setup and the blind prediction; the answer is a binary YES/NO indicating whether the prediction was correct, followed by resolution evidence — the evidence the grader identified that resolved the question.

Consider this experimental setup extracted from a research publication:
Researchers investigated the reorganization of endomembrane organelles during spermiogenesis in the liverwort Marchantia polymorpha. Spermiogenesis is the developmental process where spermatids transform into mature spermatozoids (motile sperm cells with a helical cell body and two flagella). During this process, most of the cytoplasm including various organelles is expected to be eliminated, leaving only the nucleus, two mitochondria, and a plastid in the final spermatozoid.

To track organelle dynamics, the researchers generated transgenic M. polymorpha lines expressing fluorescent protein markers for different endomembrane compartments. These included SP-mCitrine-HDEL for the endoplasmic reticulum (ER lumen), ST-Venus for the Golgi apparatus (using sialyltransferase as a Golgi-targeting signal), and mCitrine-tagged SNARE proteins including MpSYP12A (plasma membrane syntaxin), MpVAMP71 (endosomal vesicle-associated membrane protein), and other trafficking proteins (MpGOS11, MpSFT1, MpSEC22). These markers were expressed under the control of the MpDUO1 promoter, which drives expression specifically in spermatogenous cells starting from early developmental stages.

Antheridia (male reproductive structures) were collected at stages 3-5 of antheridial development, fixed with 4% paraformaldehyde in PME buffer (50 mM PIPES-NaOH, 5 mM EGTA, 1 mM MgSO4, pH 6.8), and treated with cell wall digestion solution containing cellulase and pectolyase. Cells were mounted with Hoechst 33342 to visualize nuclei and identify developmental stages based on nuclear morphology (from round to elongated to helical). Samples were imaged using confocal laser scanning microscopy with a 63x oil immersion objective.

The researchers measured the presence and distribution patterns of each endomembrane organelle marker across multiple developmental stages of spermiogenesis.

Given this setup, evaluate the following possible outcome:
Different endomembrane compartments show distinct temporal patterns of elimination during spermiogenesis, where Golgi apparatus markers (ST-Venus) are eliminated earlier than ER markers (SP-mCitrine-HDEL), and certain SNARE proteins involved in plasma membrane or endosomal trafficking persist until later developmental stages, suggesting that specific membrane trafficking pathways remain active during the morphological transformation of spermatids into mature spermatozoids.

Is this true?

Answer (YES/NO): YES